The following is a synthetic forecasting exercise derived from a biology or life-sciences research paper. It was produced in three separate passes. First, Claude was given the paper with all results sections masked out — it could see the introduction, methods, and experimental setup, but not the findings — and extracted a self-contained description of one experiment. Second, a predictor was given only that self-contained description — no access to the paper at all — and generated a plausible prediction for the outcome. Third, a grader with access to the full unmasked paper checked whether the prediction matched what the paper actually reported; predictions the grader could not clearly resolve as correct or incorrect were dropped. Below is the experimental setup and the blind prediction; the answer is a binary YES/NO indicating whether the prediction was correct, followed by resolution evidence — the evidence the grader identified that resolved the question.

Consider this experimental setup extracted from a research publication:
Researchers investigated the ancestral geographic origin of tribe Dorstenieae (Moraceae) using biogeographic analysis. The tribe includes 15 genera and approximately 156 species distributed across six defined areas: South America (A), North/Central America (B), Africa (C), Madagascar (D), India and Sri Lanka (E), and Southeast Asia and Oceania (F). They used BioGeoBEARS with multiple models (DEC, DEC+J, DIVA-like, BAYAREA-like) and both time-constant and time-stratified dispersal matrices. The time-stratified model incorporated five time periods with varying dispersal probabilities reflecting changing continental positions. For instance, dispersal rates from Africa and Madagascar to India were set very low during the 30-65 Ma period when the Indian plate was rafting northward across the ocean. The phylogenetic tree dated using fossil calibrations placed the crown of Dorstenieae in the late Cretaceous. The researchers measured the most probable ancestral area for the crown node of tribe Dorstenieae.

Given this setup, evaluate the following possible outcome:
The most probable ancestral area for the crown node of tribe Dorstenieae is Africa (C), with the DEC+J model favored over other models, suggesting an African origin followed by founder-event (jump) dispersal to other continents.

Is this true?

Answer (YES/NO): NO